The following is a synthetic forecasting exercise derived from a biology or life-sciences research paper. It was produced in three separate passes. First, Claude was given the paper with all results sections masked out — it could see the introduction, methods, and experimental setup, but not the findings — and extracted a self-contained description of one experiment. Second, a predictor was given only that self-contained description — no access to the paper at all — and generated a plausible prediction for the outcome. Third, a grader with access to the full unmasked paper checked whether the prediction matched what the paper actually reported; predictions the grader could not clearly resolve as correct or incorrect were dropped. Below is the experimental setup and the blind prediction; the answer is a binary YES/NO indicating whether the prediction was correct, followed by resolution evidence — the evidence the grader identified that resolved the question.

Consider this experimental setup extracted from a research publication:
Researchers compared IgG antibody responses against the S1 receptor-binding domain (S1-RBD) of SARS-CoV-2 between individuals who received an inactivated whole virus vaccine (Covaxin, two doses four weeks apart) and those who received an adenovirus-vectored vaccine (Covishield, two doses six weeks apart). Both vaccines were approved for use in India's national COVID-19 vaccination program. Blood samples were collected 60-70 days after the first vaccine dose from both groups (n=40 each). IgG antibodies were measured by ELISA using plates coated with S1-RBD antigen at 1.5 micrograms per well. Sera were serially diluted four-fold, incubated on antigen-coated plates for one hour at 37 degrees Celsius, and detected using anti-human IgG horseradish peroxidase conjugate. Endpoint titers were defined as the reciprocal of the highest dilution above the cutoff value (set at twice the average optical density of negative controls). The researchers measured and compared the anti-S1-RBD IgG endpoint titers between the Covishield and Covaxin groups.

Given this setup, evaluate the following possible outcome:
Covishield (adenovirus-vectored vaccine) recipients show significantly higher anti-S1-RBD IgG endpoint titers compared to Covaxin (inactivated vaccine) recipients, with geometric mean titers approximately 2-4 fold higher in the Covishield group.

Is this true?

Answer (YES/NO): YES